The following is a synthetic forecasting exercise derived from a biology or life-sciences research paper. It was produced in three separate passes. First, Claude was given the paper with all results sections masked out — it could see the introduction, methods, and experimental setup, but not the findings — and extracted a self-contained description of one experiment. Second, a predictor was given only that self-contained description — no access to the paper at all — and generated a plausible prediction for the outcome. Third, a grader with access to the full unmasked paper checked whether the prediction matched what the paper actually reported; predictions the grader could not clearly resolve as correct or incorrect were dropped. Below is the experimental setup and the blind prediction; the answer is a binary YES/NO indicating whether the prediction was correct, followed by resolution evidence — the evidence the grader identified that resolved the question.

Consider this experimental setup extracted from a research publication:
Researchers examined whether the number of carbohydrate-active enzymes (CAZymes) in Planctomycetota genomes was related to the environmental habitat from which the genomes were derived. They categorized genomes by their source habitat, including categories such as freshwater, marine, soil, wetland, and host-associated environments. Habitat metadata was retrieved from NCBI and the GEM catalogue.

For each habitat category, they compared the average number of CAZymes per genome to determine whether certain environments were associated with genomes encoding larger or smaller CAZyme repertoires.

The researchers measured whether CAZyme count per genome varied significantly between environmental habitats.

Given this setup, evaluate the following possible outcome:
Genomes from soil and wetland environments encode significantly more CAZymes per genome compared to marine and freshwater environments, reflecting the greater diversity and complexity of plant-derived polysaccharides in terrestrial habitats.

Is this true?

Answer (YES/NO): NO